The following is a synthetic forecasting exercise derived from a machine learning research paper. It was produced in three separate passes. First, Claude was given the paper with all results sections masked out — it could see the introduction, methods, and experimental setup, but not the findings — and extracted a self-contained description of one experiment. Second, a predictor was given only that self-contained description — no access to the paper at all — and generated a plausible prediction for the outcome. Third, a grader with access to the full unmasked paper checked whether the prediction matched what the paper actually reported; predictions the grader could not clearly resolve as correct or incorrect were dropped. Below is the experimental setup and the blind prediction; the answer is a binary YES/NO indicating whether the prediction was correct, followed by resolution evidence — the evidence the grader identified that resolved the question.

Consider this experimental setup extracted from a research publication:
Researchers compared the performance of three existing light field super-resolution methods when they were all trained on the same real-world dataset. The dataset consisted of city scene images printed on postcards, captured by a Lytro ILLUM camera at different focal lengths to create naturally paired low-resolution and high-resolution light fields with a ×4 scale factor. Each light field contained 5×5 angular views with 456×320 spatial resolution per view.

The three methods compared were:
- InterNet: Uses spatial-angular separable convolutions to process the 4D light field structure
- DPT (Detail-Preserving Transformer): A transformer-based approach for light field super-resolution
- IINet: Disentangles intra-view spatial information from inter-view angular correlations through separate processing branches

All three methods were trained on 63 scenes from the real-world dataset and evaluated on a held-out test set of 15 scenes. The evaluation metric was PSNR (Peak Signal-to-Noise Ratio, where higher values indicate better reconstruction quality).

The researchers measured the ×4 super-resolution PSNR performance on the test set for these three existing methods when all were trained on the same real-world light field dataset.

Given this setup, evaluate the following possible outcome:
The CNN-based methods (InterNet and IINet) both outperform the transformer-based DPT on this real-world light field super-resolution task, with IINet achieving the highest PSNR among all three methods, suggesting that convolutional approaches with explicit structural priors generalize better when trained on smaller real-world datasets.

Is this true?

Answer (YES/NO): YES